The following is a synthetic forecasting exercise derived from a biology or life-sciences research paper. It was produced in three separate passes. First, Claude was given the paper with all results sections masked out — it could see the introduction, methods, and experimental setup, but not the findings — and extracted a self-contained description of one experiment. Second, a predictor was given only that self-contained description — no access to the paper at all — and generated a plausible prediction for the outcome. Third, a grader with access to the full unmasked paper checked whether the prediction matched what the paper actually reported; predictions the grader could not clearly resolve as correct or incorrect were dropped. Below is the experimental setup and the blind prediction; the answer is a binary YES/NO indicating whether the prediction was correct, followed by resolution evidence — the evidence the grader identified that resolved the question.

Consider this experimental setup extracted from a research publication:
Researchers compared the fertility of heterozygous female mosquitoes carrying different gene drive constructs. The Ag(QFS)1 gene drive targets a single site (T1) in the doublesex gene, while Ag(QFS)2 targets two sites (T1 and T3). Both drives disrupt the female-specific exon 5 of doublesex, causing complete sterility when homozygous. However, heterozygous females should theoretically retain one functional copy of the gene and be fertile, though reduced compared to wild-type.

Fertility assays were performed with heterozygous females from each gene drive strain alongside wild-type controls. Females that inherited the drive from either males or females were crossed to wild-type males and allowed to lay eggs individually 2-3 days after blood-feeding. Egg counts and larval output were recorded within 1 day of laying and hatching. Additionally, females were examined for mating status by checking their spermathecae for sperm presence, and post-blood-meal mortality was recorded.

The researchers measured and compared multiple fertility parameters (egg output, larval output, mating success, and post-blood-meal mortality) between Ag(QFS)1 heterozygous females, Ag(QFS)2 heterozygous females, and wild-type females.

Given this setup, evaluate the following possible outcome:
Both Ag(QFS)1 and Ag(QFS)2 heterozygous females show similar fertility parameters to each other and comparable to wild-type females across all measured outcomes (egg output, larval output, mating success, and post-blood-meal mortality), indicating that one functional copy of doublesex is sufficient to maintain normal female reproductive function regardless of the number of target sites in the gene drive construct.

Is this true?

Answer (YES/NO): NO